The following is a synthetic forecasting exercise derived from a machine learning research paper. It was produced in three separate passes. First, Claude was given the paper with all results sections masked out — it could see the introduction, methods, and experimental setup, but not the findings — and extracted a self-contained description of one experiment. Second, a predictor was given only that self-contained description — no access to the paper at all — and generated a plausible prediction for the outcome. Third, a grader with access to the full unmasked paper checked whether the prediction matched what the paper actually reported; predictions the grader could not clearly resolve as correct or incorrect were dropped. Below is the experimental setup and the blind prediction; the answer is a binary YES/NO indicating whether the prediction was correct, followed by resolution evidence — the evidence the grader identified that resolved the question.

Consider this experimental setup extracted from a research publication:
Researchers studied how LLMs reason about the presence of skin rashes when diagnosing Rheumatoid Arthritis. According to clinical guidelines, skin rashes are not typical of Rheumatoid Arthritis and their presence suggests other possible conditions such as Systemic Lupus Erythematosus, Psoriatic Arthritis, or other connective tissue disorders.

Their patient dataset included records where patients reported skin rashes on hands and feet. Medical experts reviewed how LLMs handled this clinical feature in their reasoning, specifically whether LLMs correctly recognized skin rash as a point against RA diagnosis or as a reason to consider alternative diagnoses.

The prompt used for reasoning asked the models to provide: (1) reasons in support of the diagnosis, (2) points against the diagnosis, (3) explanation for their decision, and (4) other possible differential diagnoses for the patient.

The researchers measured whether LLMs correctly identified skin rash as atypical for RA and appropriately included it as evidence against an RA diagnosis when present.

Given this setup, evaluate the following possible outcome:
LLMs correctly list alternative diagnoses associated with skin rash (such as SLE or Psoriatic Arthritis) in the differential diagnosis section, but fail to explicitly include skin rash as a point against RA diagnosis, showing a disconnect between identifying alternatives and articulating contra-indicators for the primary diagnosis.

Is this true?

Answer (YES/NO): NO